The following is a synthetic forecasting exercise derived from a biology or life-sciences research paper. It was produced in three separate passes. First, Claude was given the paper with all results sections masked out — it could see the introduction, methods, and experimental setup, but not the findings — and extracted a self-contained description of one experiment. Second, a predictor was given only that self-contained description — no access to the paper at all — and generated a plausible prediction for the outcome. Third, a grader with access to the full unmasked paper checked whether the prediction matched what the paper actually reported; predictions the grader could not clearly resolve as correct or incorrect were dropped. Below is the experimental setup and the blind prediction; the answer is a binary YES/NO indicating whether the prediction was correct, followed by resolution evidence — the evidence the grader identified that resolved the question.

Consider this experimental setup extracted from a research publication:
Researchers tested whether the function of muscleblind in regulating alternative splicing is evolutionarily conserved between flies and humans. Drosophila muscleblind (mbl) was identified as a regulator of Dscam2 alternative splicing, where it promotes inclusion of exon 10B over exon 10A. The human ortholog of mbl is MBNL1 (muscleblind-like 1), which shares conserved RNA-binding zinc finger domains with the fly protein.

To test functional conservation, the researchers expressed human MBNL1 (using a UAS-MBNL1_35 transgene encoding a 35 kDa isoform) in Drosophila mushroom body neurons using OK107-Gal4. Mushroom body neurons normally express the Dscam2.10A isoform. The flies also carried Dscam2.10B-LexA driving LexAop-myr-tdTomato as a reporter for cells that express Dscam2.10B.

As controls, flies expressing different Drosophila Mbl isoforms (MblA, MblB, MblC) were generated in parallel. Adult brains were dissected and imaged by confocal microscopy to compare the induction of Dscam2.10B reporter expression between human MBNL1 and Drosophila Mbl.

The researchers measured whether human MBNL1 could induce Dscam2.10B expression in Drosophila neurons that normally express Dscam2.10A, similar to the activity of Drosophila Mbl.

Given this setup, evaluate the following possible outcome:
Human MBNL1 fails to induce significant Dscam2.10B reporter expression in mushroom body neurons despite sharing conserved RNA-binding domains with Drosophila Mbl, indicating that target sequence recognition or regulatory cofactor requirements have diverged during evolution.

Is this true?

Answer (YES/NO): NO